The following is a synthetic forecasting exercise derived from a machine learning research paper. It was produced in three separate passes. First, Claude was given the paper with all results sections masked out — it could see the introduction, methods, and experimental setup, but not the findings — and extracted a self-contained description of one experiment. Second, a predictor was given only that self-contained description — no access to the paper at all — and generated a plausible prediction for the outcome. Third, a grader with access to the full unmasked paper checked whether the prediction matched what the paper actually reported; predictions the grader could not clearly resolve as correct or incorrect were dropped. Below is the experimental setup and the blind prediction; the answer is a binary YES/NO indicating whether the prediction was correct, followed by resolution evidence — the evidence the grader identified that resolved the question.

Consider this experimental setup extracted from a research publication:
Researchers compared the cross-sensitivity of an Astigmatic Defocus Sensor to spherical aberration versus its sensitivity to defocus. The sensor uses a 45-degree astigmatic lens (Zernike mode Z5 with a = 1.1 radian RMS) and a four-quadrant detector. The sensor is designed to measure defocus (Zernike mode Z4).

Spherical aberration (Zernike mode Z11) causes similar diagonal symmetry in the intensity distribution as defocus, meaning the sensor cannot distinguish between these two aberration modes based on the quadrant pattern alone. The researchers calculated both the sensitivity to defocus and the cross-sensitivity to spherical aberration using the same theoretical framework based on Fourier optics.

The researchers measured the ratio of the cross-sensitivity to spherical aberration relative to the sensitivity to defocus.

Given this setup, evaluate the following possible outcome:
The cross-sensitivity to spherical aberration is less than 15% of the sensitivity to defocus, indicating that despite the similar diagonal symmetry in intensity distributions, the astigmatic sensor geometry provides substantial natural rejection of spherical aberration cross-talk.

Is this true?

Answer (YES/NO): NO